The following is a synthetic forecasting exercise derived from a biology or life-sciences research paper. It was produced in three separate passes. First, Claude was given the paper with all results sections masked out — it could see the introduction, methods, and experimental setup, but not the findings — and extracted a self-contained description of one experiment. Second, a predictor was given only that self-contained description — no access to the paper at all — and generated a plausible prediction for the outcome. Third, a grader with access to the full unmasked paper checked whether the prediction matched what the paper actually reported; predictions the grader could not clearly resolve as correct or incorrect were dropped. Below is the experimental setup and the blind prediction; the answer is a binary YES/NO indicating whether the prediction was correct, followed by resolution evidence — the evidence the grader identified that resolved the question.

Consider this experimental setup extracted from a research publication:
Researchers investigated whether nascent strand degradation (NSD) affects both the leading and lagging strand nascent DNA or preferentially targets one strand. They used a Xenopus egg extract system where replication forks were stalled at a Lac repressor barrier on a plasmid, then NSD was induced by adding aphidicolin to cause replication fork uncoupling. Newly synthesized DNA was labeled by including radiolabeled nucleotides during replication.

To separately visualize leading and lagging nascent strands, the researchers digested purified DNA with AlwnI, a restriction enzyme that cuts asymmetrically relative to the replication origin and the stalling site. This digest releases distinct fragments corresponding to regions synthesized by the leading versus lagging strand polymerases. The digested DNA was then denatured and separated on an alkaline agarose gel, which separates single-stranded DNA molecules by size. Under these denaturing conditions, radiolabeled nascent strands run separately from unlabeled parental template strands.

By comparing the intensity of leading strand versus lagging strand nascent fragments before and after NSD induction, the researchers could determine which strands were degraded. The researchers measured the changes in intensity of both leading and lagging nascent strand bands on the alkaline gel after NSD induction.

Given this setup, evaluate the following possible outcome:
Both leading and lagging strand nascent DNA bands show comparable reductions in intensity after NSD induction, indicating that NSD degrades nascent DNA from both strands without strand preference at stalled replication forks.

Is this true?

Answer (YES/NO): YES